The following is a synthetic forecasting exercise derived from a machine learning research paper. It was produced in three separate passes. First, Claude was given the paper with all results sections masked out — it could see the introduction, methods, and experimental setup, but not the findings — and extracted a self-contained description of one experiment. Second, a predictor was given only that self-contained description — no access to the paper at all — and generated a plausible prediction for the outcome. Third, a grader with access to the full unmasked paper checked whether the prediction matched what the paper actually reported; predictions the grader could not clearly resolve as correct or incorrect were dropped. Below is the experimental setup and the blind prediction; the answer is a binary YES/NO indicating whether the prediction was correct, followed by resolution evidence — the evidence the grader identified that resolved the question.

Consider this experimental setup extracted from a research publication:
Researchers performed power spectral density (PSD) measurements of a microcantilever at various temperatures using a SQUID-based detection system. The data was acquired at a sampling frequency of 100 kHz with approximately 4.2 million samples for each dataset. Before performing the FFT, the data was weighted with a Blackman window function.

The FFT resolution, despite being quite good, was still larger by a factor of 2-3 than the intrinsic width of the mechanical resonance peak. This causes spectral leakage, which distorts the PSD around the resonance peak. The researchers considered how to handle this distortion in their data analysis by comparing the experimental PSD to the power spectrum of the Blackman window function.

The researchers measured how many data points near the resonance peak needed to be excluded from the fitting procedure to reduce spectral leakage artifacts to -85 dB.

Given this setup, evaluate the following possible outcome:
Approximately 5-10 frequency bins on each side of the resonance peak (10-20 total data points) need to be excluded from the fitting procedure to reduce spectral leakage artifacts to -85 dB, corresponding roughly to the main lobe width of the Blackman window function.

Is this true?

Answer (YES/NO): NO